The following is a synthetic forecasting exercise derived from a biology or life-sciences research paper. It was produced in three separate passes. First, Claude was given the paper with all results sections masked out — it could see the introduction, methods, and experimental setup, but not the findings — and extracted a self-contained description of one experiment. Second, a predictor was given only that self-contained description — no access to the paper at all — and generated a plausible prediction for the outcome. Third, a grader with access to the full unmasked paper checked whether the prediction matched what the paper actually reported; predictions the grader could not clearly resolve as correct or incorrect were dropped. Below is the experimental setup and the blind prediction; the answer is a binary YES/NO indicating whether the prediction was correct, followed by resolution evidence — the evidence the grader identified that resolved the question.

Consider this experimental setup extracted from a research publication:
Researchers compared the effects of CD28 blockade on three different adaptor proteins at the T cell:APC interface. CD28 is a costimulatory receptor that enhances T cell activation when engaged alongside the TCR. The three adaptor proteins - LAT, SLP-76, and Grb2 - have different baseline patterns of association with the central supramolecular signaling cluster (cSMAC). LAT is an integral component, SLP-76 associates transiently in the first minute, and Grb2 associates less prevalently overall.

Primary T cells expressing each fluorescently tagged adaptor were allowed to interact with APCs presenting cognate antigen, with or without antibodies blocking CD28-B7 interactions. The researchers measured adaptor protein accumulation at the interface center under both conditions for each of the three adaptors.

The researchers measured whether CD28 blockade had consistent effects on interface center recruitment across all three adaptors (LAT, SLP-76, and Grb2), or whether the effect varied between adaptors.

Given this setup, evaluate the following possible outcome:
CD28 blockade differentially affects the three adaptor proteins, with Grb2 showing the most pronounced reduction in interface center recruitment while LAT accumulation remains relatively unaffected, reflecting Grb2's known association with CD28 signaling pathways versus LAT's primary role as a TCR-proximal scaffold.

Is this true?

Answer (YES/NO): NO